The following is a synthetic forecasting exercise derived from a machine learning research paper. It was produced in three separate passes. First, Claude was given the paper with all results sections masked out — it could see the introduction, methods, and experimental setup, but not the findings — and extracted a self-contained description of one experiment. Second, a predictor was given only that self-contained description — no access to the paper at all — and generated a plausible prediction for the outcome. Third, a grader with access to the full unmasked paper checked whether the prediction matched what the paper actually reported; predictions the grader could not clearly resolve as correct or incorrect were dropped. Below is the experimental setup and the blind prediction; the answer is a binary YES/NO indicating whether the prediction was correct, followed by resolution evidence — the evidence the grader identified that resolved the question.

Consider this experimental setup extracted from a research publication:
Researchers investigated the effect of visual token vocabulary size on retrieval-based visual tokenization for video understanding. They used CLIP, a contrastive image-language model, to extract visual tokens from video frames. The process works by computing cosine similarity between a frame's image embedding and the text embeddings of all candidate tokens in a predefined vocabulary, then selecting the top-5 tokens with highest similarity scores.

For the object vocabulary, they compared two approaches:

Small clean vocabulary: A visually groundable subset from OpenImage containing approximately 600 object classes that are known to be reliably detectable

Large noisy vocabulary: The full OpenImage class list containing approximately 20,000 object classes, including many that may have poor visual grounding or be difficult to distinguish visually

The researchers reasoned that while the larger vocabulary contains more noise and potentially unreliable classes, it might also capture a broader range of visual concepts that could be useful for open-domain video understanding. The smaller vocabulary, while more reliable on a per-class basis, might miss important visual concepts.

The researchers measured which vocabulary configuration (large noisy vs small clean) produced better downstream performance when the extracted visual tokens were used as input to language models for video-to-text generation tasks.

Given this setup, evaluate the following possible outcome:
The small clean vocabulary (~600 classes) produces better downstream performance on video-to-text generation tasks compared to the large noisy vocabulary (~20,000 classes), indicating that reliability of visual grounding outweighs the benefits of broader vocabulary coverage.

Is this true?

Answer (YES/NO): NO